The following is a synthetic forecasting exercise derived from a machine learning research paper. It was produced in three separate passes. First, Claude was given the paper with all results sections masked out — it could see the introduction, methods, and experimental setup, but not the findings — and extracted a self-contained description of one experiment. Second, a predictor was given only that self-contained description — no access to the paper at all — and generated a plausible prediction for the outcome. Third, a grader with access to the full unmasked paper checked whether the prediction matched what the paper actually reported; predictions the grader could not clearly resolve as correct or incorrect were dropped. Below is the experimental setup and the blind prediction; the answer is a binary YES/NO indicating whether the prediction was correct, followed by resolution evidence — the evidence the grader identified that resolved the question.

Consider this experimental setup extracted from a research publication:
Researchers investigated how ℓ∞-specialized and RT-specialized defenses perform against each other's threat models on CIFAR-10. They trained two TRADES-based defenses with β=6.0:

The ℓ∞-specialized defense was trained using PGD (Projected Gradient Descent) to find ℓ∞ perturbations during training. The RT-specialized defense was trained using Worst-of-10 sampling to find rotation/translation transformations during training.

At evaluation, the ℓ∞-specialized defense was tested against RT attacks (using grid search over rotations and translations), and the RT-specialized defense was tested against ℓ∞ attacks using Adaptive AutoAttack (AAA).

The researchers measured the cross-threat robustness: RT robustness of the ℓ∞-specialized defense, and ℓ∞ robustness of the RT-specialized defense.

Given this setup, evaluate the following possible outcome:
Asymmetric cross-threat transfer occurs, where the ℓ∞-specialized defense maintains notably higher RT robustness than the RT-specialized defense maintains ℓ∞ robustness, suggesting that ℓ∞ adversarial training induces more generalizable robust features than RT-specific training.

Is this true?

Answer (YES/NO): YES